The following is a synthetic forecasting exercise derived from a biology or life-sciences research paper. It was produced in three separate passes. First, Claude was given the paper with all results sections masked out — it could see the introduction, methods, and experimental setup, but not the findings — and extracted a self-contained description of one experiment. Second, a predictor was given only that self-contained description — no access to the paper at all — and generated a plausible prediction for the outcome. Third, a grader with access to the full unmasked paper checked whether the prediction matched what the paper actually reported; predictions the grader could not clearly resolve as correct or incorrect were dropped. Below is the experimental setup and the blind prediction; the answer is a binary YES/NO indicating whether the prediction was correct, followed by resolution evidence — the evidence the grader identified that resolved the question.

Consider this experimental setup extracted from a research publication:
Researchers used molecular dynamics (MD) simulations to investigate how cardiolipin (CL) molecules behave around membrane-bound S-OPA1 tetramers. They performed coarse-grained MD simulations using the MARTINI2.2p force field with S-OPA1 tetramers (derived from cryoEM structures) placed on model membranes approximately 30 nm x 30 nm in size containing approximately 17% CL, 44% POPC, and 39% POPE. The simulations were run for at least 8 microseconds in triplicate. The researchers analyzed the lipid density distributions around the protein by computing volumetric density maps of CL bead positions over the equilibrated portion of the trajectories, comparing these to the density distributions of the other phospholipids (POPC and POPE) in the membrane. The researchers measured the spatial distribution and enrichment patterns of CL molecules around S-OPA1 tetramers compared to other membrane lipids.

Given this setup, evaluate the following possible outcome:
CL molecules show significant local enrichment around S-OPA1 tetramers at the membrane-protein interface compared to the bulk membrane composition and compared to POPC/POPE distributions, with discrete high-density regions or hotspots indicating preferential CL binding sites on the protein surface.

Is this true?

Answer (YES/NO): YES